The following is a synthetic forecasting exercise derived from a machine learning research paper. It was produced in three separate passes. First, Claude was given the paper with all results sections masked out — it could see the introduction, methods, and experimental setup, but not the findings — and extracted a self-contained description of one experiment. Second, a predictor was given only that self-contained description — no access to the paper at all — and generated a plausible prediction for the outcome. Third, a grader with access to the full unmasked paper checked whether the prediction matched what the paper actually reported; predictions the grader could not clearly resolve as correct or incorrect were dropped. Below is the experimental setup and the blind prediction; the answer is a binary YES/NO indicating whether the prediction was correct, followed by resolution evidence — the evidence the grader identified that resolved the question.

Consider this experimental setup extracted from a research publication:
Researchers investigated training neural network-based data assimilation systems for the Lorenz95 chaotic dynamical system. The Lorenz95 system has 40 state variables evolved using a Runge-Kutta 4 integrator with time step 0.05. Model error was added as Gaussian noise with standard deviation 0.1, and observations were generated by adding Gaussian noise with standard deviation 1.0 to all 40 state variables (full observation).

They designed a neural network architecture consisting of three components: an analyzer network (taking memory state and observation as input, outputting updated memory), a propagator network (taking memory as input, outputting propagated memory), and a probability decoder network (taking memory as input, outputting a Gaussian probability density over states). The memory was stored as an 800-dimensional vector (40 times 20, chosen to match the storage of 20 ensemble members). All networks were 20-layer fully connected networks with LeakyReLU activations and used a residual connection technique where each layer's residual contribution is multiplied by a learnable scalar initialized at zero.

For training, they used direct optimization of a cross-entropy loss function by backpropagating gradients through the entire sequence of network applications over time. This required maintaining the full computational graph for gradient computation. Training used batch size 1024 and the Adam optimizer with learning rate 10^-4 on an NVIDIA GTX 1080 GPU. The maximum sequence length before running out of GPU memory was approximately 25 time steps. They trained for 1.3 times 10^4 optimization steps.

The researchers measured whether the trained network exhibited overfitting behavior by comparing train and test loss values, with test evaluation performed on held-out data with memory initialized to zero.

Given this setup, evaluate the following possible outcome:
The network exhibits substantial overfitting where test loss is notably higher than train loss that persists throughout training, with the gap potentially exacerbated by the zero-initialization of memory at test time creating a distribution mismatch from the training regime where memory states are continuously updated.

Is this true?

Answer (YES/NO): YES